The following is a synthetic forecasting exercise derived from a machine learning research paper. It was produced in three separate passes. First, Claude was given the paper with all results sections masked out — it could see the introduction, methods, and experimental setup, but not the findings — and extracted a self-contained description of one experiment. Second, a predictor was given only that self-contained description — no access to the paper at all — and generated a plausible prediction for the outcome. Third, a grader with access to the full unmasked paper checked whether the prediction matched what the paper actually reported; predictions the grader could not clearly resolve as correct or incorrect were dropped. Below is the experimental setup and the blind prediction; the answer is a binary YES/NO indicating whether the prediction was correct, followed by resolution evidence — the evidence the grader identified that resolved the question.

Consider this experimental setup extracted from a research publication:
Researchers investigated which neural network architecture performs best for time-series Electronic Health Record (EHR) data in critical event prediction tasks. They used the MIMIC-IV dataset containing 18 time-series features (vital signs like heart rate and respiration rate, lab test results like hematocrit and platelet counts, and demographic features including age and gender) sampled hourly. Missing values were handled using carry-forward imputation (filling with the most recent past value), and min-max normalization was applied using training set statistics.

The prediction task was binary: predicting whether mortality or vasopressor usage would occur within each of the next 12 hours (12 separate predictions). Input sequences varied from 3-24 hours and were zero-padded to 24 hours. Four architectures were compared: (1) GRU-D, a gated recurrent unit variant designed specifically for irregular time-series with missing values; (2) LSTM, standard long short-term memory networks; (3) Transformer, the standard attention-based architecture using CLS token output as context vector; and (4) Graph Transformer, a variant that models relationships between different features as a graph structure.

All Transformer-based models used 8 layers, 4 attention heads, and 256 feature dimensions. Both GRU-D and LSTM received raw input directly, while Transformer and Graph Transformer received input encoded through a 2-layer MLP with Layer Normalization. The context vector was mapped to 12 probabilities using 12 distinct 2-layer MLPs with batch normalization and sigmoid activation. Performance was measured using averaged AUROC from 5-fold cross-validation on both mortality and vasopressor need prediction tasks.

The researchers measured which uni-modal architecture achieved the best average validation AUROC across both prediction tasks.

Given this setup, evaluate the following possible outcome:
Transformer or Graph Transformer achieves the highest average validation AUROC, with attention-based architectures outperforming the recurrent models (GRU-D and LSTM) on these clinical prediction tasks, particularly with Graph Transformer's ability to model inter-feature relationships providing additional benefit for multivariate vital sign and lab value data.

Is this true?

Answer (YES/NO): NO